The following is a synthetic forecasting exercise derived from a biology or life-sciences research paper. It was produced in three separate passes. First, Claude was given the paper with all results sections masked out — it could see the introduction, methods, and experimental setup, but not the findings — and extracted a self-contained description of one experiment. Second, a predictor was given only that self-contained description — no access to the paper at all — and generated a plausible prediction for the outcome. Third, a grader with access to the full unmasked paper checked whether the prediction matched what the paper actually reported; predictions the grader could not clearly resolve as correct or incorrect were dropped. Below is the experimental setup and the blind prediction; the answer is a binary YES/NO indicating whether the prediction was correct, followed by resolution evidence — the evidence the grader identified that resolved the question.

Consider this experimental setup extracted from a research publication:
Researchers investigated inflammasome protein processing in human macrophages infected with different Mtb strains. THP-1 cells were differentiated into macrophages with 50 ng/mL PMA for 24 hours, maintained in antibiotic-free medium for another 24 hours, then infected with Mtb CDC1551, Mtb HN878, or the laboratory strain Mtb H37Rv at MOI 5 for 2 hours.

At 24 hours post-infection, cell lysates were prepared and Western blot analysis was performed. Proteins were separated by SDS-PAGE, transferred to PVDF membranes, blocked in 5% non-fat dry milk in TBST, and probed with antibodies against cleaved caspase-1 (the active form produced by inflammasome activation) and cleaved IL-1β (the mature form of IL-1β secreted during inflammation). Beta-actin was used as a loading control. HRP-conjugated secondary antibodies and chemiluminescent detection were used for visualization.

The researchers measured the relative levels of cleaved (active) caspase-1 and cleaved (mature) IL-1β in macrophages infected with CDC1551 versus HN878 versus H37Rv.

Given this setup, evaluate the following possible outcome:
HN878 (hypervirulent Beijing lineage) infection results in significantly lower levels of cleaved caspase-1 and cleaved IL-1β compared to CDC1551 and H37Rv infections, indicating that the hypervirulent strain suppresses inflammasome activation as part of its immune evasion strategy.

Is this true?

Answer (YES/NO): NO